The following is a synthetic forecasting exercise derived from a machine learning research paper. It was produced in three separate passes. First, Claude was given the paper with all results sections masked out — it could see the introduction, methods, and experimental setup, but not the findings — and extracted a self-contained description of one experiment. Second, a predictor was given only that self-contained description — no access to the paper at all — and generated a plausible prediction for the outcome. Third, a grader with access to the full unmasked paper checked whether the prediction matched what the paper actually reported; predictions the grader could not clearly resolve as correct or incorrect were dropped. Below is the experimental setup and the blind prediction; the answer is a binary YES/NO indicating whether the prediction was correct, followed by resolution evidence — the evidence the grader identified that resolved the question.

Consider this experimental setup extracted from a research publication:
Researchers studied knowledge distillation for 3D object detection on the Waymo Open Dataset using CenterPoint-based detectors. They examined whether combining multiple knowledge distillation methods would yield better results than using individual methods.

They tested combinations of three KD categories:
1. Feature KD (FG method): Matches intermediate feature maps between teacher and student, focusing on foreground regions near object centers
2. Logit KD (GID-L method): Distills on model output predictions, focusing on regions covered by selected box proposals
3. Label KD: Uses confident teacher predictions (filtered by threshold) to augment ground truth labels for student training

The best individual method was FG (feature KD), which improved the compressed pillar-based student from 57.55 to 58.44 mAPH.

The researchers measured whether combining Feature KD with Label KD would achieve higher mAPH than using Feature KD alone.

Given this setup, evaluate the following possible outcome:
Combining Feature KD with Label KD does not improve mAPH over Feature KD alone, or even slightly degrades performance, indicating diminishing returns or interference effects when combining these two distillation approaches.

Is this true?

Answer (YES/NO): YES